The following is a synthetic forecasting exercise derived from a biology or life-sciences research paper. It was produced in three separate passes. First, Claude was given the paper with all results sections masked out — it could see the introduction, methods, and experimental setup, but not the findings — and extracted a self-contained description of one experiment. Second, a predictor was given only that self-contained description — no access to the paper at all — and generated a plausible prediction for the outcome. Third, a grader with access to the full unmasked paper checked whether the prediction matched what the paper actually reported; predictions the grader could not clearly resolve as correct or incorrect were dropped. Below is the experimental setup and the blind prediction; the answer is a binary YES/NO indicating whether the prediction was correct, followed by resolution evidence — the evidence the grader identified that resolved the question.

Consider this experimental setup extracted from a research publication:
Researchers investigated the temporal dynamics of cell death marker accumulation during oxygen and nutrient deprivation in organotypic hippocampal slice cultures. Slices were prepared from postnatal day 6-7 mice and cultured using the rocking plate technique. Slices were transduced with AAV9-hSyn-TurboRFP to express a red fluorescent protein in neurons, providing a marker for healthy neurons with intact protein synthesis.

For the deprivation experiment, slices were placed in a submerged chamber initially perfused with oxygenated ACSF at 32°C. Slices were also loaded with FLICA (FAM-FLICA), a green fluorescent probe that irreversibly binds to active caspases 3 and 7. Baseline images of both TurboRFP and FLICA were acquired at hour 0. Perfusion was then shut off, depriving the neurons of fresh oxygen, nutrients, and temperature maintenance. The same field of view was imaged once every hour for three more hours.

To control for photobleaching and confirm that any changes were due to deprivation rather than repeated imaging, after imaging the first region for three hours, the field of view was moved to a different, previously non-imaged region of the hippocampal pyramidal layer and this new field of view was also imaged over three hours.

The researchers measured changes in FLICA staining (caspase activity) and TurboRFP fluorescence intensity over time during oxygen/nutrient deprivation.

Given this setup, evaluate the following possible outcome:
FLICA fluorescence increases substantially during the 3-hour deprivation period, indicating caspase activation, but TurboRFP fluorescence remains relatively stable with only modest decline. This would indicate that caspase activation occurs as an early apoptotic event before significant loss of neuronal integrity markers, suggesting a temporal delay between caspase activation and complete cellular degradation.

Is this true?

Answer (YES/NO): NO